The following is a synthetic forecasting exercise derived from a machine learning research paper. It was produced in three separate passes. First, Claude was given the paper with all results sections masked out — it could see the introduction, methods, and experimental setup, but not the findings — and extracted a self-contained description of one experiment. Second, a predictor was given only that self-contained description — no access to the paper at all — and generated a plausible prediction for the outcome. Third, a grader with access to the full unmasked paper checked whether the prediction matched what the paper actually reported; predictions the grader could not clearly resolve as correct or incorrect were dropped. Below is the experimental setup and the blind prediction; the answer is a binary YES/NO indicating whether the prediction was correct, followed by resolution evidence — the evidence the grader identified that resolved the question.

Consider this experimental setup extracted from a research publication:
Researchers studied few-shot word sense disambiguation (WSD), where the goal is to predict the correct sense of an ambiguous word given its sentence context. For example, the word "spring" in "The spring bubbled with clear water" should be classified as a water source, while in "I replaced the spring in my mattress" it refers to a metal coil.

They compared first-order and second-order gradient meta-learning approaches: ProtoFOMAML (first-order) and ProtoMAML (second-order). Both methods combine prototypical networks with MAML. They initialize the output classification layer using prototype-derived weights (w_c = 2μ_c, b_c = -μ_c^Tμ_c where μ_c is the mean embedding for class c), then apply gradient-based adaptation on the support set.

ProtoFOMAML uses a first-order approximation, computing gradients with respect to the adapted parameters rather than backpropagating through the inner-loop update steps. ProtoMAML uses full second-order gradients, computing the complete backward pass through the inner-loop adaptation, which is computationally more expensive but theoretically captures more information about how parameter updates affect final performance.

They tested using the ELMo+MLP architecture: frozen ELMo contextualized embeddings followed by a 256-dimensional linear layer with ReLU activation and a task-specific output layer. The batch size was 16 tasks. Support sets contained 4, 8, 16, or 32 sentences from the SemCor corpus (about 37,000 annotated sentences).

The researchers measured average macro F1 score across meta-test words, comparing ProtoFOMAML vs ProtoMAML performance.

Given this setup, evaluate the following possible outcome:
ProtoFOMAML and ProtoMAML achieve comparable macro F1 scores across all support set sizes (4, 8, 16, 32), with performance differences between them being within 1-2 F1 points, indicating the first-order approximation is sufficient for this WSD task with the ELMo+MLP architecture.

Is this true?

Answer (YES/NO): YES